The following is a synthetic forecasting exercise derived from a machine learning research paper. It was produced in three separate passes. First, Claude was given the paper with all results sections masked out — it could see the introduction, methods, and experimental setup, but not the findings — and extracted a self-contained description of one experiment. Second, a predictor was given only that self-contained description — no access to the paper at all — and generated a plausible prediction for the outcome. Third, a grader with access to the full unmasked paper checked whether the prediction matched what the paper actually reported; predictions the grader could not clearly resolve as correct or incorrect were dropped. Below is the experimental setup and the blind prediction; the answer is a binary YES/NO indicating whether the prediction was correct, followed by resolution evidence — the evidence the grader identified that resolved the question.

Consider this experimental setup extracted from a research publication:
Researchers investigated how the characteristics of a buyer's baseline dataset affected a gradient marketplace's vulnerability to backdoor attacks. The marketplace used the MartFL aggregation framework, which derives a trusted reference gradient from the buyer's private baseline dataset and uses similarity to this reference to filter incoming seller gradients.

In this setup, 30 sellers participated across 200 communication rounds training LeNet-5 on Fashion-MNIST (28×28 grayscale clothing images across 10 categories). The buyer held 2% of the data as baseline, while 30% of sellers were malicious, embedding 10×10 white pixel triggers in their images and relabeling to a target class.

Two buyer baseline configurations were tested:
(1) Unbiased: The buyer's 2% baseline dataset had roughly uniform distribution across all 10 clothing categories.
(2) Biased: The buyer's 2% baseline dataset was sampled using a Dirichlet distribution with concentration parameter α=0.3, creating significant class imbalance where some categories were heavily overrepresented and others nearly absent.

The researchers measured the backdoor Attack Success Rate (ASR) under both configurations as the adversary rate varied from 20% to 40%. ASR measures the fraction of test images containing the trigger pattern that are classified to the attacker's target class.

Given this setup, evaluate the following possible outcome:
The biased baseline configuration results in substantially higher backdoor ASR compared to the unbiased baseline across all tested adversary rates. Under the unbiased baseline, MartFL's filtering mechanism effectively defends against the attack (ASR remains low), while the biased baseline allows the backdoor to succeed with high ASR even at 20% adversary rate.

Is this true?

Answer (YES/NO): NO